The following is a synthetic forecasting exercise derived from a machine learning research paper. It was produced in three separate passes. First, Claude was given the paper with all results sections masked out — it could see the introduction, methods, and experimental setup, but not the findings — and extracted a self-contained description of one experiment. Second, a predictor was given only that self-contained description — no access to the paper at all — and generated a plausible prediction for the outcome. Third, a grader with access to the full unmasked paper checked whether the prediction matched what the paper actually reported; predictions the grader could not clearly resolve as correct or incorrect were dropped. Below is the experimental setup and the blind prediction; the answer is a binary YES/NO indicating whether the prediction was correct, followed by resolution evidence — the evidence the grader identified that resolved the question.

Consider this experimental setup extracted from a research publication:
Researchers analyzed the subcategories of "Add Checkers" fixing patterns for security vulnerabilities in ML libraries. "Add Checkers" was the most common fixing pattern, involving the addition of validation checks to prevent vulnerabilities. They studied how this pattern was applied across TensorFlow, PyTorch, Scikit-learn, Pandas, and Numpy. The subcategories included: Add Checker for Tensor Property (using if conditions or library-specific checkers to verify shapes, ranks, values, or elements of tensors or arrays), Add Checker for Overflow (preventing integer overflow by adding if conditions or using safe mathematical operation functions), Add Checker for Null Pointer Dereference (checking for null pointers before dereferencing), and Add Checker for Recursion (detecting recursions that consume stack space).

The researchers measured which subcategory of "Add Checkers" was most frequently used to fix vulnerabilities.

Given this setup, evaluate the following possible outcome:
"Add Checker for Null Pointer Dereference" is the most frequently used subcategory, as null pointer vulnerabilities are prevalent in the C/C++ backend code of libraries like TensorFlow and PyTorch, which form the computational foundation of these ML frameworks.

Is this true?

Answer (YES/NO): NO